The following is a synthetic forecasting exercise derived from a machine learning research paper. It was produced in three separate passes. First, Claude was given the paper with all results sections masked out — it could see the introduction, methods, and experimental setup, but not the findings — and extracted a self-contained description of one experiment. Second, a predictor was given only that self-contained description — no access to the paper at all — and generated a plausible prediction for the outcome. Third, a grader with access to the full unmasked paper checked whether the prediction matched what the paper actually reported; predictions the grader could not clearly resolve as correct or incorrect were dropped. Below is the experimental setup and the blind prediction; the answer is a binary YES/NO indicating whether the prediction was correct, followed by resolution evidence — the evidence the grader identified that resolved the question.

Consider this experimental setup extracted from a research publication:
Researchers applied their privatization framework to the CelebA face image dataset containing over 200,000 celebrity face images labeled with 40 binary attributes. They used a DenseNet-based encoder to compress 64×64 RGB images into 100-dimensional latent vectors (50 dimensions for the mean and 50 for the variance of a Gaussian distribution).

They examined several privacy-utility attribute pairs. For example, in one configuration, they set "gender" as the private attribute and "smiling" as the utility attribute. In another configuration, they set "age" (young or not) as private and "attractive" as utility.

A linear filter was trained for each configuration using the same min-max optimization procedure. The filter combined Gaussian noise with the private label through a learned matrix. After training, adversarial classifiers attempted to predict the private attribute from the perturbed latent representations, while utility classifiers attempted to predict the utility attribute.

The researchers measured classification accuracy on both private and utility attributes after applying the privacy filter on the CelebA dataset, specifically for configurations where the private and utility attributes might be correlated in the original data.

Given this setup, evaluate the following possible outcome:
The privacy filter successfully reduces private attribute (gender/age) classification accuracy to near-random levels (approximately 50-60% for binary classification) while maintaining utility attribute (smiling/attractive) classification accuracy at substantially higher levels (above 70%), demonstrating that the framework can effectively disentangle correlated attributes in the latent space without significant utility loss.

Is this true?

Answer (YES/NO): NO